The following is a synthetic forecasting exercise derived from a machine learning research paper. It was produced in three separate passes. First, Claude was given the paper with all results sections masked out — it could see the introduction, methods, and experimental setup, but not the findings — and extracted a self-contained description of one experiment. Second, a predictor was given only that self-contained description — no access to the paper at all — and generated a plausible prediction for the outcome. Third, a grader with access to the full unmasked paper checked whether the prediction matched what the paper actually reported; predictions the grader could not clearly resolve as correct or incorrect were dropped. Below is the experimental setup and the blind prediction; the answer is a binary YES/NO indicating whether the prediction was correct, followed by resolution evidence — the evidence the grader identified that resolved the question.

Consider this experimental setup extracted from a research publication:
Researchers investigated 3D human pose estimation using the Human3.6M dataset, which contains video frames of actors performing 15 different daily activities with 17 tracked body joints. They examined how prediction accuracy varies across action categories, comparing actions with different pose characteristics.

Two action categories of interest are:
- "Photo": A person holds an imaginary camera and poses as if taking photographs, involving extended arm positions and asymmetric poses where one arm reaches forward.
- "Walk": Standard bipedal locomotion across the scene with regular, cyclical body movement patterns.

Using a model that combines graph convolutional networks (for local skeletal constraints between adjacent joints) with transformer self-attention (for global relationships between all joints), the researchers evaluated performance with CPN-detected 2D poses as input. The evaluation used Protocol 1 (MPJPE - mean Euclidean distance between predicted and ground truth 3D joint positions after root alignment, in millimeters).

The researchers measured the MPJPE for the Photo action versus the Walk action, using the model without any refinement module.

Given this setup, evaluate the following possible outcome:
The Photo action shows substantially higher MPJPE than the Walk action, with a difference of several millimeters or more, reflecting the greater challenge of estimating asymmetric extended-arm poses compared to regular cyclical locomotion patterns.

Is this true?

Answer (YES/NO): YES